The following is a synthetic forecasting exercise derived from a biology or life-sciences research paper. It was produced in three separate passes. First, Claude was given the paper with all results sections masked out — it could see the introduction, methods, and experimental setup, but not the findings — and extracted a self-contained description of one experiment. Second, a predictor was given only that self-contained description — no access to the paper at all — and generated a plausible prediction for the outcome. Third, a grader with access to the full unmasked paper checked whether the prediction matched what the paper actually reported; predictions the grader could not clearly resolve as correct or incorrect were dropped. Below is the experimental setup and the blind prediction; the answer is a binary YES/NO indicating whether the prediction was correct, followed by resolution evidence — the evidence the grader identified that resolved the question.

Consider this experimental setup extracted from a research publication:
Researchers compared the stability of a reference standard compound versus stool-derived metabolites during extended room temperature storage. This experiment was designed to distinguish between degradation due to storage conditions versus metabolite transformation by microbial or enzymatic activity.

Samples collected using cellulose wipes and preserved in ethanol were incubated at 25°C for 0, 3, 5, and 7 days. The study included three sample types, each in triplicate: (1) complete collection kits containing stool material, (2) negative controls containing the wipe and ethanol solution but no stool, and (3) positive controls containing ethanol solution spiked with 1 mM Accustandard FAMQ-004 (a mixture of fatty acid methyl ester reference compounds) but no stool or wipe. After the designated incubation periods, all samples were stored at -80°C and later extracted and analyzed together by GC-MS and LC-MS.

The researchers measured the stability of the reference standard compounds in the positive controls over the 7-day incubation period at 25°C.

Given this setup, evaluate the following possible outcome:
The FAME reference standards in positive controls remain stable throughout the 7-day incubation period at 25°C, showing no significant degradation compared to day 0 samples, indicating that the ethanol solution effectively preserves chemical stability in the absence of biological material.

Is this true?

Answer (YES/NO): YES